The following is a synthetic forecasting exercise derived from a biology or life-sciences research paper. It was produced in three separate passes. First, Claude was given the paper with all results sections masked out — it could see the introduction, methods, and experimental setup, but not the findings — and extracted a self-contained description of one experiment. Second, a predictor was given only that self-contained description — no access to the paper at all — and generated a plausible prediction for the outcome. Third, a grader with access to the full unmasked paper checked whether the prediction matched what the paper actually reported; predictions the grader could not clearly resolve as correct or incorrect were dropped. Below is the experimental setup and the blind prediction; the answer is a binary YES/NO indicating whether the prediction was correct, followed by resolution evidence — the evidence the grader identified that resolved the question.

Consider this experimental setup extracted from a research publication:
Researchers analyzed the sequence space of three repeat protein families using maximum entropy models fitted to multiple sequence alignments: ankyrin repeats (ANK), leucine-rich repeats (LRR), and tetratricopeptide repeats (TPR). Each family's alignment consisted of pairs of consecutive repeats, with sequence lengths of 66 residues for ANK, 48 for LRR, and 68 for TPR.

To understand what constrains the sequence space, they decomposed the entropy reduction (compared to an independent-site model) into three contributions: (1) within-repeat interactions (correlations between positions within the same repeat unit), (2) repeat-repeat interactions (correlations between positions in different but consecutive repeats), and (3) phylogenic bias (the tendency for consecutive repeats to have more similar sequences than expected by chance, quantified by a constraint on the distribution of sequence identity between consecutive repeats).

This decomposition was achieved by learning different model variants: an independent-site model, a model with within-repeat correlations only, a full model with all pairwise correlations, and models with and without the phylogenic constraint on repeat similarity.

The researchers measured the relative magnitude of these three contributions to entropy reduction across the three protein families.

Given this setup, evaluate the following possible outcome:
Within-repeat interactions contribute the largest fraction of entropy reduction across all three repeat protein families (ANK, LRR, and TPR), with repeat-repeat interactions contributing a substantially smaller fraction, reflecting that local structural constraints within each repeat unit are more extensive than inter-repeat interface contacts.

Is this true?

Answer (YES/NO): NO